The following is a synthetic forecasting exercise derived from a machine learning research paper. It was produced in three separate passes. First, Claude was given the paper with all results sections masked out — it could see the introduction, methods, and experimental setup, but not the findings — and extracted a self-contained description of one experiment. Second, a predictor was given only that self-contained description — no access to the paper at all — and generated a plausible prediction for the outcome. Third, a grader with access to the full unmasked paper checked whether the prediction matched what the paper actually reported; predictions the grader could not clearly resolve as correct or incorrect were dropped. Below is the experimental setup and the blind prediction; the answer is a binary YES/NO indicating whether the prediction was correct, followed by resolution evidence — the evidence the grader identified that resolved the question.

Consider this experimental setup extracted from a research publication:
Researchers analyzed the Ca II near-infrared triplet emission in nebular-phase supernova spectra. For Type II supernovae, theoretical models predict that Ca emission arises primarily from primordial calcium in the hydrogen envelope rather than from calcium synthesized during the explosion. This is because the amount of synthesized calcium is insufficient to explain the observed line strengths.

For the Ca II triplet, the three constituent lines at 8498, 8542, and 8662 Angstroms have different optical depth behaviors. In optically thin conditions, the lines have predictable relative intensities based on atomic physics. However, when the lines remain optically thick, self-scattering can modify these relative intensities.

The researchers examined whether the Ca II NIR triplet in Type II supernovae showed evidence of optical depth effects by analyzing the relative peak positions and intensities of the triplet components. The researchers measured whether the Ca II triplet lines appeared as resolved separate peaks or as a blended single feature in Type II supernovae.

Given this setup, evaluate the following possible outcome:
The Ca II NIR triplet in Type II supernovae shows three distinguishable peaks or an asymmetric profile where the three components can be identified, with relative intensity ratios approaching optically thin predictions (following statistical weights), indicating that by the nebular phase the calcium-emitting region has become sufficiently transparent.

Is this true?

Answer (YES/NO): NO